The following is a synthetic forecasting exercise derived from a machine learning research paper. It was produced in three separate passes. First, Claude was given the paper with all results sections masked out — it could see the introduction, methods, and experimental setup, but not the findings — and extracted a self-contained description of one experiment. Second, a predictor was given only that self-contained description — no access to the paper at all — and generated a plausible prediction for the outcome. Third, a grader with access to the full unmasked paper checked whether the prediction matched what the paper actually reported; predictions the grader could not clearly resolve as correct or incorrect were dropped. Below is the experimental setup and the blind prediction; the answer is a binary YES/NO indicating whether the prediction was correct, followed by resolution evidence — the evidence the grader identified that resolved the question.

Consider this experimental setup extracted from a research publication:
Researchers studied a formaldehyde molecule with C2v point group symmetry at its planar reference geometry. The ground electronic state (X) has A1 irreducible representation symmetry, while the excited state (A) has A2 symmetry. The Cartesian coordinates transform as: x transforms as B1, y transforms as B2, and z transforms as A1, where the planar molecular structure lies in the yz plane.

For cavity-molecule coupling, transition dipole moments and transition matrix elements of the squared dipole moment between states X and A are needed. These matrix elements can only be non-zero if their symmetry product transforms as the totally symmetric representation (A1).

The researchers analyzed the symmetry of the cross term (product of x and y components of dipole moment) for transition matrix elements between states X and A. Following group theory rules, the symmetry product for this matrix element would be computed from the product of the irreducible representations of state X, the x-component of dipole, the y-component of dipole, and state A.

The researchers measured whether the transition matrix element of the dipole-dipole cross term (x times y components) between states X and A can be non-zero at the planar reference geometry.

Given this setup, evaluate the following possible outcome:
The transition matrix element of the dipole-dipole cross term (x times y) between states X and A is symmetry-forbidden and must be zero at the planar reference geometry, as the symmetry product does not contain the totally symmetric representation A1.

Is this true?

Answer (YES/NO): NO